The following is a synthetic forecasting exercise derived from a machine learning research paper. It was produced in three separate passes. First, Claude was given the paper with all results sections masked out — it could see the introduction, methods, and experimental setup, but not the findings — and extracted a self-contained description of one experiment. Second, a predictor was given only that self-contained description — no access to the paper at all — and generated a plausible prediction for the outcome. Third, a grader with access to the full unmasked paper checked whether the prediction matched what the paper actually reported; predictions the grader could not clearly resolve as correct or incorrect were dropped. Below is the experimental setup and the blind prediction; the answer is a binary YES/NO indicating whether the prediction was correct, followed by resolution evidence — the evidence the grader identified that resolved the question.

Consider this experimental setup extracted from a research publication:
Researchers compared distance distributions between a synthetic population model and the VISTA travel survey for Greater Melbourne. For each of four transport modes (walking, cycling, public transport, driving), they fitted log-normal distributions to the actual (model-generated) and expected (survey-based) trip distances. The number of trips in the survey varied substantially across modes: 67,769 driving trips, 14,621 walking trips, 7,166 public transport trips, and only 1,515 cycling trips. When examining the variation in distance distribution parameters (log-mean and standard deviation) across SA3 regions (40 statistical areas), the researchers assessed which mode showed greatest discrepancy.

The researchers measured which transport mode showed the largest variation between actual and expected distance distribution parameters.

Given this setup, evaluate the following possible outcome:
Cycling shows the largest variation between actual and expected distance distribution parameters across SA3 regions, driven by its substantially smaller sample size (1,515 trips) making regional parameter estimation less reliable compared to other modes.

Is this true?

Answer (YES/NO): YES